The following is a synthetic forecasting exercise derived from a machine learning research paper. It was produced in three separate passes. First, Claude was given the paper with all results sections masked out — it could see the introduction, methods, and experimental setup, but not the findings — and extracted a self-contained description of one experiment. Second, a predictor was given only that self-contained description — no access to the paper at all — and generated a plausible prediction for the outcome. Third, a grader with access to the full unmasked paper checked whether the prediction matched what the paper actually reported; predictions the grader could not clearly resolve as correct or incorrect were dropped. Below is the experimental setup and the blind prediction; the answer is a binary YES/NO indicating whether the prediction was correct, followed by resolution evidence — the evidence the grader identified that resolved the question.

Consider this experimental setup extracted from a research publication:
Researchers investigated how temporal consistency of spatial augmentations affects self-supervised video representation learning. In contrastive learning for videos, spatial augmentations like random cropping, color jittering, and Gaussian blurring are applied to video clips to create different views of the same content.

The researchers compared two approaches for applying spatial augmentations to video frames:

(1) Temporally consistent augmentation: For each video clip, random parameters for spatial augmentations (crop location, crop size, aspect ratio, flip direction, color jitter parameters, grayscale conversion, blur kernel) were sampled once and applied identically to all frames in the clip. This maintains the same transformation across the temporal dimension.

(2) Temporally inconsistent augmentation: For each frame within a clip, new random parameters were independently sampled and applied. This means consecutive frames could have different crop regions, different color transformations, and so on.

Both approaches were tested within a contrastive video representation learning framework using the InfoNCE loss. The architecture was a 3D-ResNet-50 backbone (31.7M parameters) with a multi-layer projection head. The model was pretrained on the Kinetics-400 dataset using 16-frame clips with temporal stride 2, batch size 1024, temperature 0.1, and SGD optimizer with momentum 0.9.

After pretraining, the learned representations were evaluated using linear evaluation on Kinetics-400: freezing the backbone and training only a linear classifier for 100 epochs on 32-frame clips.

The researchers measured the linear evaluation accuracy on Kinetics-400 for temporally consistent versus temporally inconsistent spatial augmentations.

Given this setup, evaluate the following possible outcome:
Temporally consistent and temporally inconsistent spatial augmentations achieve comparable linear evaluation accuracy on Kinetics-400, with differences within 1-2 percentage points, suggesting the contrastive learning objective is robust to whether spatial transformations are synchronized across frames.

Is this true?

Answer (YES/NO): NO